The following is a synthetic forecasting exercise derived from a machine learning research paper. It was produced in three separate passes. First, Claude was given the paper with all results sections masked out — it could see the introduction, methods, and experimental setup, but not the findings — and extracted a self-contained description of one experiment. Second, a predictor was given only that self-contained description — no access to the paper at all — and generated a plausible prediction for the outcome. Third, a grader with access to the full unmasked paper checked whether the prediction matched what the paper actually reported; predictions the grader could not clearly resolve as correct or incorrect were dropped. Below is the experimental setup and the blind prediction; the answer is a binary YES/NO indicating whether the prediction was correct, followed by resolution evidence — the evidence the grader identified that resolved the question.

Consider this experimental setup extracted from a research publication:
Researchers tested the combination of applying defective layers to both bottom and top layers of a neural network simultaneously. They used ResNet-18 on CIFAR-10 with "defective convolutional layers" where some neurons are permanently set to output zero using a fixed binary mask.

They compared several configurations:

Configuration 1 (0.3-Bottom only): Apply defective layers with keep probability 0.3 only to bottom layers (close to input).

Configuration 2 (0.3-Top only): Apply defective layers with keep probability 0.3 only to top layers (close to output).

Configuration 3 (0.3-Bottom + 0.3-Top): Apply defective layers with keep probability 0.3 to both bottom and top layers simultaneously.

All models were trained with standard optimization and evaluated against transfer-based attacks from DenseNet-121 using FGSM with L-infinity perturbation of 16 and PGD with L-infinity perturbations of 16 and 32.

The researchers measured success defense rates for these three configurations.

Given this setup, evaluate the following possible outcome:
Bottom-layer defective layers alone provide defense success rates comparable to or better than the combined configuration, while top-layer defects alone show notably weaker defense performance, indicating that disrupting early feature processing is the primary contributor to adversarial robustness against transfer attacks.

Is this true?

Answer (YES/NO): YES